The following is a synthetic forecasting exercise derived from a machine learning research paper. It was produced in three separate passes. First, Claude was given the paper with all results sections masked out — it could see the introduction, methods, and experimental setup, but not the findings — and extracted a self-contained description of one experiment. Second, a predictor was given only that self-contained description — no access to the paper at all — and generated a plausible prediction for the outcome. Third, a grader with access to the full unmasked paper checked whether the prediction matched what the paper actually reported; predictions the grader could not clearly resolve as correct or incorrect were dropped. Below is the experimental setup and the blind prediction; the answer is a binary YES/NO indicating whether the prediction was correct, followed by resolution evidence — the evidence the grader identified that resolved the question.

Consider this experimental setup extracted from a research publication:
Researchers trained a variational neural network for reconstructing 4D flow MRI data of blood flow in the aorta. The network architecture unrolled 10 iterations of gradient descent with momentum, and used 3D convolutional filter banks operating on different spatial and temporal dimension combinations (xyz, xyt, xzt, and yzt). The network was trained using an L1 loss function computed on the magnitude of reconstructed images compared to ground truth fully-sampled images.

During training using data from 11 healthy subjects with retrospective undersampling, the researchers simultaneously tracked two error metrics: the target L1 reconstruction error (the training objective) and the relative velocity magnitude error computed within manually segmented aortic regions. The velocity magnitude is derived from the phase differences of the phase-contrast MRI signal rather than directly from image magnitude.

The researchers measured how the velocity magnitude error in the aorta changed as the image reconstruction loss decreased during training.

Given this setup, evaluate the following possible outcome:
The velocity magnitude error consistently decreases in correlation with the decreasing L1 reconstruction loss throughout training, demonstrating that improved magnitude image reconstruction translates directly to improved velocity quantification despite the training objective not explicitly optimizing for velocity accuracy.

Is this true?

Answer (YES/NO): YES